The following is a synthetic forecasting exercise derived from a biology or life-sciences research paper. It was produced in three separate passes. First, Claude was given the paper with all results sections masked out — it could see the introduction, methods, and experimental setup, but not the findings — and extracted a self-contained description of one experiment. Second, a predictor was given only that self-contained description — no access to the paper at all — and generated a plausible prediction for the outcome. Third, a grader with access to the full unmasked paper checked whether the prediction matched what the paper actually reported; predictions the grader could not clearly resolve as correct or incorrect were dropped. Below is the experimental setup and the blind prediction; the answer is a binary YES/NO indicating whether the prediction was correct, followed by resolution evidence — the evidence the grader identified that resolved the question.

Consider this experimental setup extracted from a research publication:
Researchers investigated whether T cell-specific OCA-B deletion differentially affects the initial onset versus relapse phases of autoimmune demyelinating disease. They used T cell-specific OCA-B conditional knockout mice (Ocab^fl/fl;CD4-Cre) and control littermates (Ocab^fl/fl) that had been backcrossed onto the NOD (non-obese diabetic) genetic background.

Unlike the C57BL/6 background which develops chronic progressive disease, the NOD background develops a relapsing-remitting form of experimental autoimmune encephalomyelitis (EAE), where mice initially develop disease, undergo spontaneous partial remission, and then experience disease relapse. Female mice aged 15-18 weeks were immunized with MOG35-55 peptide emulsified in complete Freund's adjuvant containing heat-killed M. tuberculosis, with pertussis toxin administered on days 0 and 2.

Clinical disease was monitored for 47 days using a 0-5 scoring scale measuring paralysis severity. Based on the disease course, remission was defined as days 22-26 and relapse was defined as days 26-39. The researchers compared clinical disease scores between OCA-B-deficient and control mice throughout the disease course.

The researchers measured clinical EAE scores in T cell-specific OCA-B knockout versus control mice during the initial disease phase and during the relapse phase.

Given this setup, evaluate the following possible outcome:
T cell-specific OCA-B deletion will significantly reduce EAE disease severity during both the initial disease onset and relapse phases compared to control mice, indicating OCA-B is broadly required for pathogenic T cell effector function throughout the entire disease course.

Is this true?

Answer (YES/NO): NO